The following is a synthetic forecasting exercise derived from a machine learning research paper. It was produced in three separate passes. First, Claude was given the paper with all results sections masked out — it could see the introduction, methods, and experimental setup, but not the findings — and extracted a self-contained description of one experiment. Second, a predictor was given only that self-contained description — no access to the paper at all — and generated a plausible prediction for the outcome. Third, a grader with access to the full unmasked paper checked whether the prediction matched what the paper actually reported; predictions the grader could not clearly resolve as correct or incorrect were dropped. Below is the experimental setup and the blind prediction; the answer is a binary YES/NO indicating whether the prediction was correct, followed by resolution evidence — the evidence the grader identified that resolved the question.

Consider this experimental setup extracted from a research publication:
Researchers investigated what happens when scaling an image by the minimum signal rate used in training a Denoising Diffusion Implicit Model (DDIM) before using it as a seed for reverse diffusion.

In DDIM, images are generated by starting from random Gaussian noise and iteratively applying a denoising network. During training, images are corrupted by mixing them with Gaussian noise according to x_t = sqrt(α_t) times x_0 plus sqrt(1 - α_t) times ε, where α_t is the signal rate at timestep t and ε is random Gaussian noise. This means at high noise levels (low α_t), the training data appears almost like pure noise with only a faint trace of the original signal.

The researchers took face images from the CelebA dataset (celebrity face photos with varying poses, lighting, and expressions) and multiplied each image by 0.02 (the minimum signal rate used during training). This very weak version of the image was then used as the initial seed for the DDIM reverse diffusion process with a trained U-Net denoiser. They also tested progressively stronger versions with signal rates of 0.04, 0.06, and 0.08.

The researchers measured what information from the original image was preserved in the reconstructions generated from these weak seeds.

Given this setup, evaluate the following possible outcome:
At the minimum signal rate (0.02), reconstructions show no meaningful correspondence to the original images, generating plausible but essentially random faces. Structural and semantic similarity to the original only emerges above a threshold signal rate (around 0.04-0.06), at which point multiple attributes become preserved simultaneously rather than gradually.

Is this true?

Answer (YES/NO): NO